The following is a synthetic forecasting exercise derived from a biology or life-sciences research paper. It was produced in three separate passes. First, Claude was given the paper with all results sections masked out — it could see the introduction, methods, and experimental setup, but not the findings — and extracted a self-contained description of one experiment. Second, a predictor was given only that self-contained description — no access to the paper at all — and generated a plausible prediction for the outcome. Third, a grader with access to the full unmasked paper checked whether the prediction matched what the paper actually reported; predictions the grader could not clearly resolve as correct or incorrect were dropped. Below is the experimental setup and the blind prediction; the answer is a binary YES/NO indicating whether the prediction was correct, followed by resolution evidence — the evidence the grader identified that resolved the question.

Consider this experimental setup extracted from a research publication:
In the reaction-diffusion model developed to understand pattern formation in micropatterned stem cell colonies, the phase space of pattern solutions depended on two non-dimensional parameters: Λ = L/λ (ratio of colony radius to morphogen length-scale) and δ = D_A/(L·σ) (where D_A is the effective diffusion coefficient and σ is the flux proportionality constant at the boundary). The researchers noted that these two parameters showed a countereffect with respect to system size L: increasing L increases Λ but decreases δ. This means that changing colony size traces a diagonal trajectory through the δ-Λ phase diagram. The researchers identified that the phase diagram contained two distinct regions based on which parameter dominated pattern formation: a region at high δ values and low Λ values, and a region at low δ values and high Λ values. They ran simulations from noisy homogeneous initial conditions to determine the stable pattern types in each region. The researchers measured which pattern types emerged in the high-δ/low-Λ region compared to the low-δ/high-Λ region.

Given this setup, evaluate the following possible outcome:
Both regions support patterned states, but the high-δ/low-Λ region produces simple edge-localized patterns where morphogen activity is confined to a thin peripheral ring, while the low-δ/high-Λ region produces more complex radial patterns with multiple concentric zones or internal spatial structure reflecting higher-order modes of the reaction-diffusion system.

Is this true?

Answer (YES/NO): NO